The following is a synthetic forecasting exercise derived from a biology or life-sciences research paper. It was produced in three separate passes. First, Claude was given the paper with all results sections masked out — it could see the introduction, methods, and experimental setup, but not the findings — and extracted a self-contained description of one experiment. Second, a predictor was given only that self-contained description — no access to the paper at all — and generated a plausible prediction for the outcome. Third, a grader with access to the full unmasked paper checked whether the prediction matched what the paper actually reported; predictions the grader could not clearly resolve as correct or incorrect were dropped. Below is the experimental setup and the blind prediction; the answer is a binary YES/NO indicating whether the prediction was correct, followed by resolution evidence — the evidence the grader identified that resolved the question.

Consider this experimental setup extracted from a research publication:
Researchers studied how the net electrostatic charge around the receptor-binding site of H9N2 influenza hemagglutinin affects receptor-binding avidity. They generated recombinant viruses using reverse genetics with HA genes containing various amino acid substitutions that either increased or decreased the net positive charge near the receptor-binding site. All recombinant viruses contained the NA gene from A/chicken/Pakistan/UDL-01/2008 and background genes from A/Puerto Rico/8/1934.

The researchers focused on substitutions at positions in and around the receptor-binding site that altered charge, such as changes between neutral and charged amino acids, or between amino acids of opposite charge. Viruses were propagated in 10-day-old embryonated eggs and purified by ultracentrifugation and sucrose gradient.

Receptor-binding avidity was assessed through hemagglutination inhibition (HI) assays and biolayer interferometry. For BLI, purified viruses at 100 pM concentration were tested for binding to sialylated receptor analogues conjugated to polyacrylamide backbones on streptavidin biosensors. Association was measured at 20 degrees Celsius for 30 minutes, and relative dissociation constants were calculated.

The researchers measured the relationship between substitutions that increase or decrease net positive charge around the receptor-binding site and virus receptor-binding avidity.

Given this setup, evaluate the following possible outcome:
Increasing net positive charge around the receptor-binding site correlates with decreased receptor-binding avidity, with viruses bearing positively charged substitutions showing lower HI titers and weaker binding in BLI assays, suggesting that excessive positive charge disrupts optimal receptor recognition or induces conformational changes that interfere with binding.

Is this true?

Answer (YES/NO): NO